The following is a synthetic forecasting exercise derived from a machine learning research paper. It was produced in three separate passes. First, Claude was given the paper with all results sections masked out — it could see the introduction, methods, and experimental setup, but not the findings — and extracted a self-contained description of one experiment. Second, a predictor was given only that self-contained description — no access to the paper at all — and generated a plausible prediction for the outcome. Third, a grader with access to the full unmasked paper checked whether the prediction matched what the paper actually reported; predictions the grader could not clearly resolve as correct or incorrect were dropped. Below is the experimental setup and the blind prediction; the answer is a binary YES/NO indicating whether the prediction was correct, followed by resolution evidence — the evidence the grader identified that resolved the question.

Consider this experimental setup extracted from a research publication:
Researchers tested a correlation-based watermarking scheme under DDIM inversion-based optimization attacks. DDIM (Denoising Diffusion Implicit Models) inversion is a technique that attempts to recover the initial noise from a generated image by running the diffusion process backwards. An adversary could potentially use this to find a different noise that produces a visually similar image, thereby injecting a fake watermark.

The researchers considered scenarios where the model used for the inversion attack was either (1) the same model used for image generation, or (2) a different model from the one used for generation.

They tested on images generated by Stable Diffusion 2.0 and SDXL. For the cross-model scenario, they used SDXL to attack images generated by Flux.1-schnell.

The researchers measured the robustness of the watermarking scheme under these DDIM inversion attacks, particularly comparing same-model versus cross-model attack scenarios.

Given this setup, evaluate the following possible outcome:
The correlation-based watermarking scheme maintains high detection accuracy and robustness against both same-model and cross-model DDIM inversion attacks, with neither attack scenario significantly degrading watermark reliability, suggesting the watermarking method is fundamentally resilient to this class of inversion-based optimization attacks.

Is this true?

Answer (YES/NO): NO